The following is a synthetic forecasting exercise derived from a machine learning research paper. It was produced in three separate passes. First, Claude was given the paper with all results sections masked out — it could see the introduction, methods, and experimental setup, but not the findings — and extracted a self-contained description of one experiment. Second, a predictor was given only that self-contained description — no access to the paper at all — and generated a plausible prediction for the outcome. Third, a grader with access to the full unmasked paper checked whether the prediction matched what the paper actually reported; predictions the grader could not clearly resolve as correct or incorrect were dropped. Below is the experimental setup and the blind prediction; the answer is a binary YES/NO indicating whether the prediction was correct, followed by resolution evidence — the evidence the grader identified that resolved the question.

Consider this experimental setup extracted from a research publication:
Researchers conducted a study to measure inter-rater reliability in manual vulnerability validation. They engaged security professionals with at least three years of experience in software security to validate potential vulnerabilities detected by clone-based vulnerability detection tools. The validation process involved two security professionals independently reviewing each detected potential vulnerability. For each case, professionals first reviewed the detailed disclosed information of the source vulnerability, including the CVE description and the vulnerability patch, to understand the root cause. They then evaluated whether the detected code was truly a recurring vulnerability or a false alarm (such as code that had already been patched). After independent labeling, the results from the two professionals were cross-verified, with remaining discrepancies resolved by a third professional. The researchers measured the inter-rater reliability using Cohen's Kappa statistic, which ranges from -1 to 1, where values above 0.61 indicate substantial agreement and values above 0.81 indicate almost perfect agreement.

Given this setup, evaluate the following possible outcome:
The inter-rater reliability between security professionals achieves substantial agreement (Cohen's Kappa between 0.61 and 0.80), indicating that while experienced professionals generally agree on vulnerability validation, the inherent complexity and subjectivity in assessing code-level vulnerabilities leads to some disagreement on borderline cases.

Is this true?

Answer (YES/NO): YES